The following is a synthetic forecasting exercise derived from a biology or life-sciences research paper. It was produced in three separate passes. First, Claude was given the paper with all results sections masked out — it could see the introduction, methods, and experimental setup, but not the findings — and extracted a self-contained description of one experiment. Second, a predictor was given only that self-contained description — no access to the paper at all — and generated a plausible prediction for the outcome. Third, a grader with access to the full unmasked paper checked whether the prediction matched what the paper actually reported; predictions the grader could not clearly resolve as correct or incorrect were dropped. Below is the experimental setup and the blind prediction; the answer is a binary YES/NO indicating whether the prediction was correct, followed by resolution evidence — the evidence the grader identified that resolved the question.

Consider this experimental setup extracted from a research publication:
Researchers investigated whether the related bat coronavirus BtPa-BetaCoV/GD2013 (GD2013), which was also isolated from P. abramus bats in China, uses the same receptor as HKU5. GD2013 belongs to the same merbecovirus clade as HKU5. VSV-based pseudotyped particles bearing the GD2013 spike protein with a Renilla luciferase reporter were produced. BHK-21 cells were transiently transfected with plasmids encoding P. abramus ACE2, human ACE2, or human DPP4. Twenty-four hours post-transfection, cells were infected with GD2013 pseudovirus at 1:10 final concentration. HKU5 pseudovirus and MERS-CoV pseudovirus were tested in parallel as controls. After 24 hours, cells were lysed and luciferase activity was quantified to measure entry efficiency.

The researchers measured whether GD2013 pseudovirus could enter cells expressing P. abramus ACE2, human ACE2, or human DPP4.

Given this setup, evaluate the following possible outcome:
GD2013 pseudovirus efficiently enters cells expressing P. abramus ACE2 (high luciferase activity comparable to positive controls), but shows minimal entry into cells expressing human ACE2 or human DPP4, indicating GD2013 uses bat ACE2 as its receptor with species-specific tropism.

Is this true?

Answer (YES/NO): YES